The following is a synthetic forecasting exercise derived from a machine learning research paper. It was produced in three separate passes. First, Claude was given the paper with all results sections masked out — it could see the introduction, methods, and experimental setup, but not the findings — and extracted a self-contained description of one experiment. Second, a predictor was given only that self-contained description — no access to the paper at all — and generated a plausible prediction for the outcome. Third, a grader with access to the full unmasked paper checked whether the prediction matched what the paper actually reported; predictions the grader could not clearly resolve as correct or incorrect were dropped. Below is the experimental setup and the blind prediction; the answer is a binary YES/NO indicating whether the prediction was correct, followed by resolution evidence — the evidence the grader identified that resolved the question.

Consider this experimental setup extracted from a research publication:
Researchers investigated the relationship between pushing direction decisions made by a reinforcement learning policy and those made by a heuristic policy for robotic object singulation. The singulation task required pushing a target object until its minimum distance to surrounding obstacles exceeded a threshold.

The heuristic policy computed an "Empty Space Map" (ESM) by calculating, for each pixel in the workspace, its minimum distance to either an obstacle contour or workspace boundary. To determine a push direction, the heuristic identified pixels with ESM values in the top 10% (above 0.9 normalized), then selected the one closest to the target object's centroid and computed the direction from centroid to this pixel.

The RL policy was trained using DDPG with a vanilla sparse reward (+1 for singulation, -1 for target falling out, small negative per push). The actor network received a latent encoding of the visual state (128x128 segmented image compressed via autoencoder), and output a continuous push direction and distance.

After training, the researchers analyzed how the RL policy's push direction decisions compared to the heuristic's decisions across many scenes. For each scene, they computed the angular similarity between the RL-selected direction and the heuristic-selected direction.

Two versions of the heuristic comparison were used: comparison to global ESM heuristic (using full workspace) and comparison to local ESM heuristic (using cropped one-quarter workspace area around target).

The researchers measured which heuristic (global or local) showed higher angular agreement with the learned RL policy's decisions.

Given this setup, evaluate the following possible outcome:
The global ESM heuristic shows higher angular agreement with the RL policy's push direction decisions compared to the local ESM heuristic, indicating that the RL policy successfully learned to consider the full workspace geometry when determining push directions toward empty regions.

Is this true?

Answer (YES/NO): NO